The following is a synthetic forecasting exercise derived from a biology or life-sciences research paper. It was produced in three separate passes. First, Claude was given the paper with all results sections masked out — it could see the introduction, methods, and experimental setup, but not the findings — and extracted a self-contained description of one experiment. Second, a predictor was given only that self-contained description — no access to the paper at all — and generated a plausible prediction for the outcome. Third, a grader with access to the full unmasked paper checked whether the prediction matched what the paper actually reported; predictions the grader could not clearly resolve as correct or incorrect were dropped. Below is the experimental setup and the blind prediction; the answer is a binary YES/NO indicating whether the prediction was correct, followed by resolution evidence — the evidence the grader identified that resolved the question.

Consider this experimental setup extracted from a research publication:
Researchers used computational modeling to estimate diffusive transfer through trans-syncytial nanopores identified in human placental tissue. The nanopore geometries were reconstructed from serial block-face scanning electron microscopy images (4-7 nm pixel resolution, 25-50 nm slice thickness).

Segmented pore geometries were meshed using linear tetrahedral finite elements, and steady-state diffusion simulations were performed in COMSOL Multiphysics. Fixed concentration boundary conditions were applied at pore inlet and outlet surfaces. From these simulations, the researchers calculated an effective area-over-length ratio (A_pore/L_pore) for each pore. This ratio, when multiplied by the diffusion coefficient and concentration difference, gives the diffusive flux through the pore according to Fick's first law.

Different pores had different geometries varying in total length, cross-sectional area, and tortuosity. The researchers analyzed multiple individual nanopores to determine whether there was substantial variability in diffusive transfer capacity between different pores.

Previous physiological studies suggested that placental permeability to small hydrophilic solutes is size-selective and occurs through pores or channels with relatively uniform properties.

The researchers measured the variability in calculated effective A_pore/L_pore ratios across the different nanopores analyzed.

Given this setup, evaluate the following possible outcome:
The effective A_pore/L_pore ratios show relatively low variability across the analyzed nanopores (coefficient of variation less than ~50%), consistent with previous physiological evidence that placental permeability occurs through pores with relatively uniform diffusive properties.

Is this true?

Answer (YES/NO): NO